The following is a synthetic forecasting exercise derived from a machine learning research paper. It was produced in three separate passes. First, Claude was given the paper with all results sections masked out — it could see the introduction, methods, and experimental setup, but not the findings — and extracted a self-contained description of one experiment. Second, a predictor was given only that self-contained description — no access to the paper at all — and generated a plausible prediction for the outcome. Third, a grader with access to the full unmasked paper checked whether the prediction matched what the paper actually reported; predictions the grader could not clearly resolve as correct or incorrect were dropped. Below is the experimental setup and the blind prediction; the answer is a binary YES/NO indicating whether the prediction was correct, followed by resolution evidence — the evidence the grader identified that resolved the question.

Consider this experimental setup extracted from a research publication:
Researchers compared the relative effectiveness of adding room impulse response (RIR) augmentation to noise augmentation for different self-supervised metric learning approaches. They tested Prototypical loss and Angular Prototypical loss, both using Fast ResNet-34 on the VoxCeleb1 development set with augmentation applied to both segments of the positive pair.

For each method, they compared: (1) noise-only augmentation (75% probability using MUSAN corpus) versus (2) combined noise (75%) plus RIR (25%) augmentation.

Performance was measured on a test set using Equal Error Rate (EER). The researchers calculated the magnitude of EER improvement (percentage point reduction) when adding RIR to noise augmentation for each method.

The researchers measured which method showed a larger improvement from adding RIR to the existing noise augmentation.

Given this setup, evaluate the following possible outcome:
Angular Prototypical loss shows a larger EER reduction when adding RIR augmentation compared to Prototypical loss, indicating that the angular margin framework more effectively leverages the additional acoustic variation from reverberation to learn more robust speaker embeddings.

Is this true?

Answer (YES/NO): YES